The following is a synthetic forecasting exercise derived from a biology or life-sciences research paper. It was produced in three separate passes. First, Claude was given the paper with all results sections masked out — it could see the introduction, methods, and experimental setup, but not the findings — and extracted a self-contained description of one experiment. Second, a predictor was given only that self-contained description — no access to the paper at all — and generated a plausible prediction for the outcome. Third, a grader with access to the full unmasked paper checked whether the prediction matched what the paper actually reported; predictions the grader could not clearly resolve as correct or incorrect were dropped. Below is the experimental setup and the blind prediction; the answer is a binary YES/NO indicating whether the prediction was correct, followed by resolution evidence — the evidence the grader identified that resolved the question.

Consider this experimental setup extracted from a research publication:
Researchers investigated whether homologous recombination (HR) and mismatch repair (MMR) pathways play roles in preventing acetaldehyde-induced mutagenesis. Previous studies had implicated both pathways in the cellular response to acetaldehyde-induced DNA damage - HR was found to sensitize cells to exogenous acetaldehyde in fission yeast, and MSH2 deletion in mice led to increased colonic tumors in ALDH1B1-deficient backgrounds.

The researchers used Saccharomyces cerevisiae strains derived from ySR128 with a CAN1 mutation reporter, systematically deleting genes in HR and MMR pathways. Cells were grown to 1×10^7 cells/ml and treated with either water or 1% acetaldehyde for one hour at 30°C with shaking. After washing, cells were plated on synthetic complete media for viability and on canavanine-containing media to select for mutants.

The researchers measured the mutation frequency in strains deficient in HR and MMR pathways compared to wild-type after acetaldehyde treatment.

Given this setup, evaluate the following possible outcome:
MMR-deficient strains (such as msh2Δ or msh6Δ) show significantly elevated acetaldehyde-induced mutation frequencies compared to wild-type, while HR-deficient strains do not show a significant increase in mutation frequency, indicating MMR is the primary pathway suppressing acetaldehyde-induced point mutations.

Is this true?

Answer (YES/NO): NO